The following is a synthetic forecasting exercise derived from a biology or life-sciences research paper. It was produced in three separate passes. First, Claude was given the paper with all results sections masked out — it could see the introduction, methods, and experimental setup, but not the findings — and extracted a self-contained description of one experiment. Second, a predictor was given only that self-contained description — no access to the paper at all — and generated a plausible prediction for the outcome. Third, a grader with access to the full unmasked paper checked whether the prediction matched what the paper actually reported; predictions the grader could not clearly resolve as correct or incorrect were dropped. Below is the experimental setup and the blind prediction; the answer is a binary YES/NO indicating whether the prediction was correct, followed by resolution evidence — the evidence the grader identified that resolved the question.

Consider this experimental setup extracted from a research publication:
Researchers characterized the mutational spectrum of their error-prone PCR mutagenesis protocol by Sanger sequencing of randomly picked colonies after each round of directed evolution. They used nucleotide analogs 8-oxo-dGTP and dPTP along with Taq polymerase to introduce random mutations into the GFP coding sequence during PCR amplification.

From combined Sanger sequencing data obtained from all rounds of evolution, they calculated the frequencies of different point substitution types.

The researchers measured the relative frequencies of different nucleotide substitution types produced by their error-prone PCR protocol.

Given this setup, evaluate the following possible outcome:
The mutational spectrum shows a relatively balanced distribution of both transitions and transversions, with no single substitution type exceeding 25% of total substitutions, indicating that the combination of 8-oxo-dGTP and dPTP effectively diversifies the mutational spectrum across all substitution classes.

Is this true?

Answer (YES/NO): NO